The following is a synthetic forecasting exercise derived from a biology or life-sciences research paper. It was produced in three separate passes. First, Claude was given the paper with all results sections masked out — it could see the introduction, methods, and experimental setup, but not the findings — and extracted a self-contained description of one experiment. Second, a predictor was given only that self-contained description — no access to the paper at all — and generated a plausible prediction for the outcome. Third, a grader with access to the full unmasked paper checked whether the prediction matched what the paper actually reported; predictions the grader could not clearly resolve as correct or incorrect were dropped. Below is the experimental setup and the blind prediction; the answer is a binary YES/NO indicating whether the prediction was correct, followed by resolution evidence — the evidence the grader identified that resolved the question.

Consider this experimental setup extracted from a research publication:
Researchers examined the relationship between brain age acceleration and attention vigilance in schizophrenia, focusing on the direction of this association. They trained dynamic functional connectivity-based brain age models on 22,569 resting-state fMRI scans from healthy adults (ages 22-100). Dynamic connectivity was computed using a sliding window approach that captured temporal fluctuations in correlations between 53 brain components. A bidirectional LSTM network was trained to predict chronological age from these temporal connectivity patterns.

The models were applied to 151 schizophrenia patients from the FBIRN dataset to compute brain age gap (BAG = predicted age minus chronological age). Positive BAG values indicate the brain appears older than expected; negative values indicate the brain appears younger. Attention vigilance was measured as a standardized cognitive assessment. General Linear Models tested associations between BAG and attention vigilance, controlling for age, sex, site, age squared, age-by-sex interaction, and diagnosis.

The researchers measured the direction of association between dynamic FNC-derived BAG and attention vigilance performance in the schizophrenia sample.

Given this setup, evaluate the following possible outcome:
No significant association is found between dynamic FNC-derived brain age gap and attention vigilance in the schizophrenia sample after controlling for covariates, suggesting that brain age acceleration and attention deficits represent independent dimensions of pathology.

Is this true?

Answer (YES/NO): NO